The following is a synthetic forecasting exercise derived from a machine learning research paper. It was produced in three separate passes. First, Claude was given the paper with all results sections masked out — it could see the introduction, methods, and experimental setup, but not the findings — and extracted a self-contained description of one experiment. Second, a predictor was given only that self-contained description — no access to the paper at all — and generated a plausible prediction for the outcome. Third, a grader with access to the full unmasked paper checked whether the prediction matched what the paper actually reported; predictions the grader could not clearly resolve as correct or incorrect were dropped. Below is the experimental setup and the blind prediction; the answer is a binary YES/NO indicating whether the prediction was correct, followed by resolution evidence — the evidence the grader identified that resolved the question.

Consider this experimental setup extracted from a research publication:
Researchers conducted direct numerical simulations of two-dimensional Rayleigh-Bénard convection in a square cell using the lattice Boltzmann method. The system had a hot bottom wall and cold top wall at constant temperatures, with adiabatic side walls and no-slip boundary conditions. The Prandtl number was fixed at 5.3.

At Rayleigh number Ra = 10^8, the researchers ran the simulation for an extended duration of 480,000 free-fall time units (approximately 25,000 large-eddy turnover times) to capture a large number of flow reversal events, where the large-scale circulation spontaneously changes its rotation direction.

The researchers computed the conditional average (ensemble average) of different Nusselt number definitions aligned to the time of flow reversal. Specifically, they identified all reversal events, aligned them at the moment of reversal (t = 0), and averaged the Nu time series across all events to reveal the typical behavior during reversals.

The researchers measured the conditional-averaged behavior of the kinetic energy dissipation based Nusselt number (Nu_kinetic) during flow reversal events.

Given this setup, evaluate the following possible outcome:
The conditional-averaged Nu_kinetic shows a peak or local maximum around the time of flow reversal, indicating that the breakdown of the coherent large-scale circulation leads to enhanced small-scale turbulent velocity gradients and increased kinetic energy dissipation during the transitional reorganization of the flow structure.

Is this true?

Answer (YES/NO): NO